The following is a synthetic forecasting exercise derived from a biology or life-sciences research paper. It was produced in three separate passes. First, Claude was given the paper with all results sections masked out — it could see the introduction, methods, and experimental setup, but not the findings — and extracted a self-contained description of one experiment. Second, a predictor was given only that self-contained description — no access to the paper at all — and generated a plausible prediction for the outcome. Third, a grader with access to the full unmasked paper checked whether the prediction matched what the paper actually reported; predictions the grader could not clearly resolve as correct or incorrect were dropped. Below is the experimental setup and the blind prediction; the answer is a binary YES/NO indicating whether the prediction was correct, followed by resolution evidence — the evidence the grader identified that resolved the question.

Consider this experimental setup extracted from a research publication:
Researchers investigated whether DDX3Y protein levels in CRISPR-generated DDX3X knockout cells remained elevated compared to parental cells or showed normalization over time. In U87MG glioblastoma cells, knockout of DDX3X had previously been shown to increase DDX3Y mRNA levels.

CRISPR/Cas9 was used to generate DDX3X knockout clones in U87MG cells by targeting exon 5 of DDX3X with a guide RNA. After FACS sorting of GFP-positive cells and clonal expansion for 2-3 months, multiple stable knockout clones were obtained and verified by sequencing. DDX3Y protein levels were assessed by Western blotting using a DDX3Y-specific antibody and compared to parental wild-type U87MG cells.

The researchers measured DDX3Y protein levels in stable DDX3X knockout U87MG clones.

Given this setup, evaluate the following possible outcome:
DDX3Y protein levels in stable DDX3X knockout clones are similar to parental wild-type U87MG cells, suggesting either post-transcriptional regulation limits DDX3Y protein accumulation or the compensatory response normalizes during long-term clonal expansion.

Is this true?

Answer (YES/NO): YES